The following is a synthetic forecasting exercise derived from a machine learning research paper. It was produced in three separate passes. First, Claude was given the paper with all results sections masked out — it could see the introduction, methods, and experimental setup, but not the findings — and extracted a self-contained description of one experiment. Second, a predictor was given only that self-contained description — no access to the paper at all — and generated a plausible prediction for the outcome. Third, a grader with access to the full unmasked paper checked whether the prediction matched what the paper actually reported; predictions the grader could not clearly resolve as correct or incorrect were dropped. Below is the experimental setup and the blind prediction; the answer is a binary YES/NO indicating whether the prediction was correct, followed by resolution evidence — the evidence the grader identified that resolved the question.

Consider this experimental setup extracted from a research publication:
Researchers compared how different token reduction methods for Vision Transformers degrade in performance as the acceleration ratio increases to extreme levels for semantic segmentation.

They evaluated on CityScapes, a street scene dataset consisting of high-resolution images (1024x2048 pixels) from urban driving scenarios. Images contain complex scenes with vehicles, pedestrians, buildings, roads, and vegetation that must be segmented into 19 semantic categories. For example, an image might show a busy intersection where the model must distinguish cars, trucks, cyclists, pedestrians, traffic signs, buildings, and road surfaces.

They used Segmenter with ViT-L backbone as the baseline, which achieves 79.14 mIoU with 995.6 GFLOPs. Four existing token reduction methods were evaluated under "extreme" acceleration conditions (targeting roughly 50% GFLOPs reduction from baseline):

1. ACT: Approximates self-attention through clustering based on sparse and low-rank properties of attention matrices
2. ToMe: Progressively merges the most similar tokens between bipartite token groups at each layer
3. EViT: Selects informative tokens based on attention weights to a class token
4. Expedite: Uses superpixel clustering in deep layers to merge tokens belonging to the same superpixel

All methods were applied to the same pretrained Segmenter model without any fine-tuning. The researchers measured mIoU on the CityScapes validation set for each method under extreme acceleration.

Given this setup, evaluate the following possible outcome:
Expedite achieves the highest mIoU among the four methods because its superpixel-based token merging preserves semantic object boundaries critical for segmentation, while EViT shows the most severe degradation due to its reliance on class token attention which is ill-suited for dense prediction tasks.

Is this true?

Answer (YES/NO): YES